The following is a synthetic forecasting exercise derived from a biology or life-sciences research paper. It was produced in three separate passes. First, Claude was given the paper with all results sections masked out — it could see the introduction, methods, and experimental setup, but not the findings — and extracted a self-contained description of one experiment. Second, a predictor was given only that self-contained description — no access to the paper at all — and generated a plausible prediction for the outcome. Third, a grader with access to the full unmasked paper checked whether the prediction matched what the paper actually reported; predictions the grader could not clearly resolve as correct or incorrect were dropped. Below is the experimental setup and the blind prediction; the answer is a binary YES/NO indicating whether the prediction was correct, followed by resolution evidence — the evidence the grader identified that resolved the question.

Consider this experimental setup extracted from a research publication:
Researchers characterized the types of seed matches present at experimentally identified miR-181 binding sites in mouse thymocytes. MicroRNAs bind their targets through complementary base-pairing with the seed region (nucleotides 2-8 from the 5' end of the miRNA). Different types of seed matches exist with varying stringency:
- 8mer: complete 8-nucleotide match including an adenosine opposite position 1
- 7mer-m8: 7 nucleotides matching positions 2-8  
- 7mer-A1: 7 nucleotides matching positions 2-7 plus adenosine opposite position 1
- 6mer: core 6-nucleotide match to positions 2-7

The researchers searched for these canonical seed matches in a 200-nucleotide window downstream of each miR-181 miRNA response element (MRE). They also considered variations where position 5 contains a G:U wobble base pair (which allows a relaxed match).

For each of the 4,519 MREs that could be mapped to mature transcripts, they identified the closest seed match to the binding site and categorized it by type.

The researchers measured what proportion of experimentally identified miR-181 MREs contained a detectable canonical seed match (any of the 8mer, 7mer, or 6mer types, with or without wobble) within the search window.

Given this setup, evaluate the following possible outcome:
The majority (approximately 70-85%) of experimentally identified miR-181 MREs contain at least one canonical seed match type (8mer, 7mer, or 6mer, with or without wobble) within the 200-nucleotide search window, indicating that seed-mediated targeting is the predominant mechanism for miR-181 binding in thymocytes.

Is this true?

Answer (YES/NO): NO